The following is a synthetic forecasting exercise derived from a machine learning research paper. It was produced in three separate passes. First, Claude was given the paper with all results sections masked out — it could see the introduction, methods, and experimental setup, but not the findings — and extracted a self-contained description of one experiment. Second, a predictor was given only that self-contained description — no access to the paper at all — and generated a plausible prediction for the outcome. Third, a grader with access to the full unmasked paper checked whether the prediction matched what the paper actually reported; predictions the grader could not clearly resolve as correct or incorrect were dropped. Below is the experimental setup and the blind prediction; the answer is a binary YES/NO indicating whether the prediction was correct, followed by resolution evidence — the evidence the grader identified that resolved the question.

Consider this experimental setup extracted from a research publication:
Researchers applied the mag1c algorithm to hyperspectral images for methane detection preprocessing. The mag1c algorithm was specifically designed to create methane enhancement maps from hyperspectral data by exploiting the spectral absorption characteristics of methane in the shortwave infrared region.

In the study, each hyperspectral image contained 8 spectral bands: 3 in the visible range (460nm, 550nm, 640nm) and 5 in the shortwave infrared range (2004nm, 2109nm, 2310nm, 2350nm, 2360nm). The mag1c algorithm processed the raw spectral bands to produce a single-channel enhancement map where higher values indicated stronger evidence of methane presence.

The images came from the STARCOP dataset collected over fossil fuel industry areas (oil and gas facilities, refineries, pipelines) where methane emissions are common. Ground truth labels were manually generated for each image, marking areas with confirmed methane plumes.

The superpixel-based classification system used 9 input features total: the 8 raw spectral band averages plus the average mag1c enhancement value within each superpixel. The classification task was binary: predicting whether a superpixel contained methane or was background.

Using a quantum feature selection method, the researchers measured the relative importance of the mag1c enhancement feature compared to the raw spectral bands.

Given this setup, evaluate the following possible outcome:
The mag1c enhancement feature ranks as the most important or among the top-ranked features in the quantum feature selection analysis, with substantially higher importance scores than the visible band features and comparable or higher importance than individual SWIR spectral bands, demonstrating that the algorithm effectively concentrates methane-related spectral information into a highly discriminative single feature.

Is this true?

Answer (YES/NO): NO